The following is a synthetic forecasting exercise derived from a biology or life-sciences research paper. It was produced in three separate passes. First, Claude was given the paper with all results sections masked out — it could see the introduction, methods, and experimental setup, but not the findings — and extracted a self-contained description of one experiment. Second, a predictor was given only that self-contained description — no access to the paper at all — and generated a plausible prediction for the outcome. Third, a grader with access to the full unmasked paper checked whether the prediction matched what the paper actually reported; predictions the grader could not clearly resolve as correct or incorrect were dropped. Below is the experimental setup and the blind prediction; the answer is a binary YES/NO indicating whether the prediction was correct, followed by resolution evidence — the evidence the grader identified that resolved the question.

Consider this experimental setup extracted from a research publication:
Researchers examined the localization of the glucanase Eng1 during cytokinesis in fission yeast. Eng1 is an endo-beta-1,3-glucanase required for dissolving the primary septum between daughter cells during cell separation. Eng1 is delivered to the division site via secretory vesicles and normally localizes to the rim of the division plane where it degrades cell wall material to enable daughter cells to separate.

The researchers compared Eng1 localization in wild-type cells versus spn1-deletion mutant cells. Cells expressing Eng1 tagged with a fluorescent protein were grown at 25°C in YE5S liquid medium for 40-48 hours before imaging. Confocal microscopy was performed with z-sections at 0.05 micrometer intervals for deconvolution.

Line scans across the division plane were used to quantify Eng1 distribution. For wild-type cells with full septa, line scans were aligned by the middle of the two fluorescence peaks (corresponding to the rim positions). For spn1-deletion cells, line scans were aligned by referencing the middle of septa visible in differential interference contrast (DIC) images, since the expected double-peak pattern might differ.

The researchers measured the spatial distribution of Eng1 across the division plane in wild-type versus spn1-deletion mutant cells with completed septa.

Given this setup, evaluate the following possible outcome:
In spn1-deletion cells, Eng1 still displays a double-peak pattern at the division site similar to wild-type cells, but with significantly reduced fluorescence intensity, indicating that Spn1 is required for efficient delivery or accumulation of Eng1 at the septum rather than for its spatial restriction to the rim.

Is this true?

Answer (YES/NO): NO